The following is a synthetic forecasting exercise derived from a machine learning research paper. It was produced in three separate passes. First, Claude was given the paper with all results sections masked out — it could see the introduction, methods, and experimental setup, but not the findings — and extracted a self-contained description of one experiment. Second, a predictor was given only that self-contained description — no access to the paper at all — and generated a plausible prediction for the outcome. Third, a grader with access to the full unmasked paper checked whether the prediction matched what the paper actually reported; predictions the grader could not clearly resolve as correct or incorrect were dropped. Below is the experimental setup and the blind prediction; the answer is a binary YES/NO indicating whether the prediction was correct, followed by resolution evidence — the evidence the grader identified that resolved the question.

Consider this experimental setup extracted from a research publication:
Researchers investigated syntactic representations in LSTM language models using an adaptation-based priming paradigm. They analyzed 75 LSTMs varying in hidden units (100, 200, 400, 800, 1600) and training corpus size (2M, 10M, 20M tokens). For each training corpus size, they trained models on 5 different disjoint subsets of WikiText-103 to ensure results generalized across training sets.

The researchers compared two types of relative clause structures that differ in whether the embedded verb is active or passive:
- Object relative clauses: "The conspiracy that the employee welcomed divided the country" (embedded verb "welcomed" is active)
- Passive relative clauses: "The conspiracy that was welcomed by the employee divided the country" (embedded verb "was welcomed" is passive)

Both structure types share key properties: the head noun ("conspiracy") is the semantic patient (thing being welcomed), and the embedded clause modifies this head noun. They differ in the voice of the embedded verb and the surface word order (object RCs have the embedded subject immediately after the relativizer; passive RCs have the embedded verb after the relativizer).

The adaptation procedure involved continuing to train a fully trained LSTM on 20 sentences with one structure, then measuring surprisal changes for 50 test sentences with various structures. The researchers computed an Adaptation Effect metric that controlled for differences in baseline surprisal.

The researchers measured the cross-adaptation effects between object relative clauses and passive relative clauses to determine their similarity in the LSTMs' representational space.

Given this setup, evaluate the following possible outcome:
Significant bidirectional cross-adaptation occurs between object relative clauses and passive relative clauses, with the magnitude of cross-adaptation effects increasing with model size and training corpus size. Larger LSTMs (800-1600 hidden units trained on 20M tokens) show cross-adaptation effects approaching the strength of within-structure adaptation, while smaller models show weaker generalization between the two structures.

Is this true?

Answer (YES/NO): NO